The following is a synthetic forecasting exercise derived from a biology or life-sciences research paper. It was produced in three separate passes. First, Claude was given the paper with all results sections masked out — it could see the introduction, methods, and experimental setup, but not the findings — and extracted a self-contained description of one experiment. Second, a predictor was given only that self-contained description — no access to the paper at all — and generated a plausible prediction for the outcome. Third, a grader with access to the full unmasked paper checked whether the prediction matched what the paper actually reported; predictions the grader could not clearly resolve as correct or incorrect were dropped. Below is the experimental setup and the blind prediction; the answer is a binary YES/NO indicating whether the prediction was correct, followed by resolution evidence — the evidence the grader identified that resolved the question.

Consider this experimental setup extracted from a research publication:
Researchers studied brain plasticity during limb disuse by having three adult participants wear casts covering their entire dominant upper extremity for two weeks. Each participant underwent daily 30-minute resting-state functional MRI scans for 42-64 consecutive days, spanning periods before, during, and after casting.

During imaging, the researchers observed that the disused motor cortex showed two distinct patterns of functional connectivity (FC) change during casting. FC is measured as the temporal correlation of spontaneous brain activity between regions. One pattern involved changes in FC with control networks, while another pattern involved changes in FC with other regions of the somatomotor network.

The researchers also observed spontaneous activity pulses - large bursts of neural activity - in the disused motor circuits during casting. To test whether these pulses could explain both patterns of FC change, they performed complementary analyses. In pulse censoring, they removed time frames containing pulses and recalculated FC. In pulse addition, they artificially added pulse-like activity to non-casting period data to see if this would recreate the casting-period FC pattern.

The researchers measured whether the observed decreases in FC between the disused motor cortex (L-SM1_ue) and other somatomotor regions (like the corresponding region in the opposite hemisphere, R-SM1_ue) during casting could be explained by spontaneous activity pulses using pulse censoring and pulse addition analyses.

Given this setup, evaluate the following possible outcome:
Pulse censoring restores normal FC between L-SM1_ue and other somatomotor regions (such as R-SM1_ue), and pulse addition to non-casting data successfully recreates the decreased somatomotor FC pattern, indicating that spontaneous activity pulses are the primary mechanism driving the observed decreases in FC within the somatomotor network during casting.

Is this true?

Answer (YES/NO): NO